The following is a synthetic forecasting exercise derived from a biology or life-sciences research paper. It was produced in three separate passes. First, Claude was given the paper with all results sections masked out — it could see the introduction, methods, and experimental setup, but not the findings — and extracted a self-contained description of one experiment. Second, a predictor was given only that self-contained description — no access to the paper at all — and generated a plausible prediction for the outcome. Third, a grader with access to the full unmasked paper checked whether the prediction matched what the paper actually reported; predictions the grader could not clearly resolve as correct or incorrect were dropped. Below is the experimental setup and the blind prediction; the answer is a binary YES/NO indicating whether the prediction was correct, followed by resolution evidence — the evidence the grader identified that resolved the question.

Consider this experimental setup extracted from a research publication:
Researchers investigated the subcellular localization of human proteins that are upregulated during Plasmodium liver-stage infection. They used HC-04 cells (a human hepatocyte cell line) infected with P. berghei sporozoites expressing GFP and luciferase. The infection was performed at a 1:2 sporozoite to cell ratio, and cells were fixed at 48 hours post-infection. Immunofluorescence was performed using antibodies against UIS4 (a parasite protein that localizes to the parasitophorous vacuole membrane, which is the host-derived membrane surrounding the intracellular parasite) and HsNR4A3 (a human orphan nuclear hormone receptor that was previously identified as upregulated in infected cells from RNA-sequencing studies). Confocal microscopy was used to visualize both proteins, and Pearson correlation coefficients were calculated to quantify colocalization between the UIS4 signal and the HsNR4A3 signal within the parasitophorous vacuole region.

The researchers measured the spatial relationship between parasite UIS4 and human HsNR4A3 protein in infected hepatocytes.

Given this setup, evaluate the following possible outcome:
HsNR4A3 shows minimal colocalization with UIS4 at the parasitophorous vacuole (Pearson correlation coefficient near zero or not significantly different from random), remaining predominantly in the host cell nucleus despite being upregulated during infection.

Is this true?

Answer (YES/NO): NO